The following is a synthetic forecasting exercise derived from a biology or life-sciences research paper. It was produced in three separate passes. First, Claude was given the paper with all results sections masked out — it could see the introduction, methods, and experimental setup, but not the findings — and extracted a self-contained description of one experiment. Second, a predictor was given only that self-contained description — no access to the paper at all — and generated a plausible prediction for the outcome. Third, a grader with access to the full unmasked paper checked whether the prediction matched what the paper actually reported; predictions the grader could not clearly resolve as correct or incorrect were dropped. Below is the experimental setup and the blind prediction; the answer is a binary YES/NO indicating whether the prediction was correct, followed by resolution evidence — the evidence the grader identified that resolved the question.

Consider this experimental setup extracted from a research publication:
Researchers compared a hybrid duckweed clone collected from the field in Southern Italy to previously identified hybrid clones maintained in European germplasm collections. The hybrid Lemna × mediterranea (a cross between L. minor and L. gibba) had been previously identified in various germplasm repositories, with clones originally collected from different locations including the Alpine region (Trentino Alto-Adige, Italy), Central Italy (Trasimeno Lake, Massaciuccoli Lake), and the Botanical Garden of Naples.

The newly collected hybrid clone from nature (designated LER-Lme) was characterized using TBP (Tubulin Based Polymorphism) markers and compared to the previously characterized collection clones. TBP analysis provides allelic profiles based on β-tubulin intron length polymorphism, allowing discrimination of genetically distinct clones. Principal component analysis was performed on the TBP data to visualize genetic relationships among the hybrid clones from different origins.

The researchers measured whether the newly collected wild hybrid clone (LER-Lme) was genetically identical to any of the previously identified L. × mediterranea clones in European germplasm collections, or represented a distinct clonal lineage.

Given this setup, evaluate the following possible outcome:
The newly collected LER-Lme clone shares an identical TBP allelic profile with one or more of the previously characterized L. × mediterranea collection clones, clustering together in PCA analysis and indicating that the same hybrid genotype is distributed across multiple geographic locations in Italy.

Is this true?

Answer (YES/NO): NO